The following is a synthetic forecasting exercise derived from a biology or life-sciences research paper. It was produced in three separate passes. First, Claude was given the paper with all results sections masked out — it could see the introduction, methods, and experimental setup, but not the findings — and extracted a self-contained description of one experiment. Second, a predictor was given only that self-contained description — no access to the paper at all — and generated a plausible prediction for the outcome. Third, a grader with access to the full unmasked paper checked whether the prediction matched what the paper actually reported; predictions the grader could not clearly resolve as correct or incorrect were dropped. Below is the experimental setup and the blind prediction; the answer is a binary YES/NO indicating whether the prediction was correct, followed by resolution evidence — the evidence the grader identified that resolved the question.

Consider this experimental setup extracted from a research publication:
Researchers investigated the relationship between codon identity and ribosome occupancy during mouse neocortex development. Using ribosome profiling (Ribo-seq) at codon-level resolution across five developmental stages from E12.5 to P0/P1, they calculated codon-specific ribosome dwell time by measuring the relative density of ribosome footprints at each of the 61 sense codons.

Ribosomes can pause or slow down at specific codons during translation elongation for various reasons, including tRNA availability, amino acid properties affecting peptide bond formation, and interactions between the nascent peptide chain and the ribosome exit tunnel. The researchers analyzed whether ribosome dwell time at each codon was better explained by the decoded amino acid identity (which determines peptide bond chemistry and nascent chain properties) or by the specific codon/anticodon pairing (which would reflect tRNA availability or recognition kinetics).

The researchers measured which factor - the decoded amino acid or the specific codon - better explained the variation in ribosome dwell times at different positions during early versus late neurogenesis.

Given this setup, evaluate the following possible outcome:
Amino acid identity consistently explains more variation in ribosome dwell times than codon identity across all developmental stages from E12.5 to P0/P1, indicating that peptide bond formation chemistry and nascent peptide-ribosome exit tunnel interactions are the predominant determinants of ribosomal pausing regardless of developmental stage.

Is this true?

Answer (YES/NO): NO